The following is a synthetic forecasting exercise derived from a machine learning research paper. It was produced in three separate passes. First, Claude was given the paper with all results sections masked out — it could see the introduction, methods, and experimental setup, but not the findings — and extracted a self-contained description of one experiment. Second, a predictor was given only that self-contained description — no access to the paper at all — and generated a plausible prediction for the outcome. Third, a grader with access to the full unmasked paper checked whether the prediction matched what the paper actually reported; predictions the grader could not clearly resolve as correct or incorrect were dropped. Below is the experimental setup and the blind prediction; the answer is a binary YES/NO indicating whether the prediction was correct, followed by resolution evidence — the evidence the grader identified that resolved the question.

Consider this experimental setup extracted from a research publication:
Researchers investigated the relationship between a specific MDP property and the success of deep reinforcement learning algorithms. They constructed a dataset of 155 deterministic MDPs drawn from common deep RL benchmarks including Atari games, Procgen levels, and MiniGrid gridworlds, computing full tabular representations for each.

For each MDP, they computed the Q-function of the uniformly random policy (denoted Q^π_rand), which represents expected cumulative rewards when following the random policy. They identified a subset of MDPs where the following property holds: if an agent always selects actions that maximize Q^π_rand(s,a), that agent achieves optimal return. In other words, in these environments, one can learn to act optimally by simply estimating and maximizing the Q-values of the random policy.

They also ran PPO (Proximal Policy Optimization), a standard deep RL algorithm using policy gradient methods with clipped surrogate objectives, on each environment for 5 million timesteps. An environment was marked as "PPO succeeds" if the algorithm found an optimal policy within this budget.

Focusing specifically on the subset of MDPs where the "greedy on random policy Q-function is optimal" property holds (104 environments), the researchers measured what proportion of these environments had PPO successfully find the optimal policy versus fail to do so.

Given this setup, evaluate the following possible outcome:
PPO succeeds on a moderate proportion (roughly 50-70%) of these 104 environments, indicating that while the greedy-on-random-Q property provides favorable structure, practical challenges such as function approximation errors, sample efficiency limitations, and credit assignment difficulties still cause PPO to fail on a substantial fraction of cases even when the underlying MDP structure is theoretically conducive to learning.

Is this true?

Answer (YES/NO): NO